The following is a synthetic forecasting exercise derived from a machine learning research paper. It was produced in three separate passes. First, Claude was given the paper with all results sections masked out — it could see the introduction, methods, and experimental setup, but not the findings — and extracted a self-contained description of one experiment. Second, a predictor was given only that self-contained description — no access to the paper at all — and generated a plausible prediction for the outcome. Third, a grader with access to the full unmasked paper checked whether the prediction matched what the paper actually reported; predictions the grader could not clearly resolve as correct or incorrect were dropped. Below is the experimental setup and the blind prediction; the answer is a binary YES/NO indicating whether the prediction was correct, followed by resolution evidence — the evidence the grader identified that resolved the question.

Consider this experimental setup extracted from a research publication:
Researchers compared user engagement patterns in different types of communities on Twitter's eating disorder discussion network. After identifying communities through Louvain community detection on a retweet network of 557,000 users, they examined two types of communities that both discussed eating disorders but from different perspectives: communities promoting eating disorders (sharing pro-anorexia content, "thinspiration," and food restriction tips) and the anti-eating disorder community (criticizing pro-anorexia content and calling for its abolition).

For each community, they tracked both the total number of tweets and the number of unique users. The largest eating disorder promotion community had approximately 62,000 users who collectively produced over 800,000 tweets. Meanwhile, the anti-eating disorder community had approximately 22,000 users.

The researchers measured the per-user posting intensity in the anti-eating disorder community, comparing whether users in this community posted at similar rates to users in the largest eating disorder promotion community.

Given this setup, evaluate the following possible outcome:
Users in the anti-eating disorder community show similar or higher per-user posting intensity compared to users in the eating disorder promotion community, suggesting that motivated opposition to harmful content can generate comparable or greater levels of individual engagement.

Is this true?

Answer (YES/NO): NO